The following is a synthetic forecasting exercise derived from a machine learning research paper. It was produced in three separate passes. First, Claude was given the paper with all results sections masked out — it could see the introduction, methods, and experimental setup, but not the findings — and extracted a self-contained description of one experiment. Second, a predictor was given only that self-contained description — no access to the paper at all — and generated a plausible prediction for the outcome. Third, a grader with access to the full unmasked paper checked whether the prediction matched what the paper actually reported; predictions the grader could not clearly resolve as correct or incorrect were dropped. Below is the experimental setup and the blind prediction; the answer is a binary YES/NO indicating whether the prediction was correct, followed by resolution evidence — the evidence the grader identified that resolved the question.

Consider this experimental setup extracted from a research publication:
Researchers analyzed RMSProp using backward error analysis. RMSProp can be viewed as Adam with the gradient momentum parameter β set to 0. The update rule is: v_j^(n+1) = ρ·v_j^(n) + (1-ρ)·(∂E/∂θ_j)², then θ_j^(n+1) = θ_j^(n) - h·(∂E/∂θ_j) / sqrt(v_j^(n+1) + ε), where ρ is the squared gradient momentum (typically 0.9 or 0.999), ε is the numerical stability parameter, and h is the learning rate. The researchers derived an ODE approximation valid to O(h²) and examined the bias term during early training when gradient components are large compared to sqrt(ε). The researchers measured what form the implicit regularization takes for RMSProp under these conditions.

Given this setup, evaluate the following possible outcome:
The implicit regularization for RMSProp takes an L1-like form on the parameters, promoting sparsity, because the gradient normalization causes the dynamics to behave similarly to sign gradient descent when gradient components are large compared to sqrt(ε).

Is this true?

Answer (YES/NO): NO